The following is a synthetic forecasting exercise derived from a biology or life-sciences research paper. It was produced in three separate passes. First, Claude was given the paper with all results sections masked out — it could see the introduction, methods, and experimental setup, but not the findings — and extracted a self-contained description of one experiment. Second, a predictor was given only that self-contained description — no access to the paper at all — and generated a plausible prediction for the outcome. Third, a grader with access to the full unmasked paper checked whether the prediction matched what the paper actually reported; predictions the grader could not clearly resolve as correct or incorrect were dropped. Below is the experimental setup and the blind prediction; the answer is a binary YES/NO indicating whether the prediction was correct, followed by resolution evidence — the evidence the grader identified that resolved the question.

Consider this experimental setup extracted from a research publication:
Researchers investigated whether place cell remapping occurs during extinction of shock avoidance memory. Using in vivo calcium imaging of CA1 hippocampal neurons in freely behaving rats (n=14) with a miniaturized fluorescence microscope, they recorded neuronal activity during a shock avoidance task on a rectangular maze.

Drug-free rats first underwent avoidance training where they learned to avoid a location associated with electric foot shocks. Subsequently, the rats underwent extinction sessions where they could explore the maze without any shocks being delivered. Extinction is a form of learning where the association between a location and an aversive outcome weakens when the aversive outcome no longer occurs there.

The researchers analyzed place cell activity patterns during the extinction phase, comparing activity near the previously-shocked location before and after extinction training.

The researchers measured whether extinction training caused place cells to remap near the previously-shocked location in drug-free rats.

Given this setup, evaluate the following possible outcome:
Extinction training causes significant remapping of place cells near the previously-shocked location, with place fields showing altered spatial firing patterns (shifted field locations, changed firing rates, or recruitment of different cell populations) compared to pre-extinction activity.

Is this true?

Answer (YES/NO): NO